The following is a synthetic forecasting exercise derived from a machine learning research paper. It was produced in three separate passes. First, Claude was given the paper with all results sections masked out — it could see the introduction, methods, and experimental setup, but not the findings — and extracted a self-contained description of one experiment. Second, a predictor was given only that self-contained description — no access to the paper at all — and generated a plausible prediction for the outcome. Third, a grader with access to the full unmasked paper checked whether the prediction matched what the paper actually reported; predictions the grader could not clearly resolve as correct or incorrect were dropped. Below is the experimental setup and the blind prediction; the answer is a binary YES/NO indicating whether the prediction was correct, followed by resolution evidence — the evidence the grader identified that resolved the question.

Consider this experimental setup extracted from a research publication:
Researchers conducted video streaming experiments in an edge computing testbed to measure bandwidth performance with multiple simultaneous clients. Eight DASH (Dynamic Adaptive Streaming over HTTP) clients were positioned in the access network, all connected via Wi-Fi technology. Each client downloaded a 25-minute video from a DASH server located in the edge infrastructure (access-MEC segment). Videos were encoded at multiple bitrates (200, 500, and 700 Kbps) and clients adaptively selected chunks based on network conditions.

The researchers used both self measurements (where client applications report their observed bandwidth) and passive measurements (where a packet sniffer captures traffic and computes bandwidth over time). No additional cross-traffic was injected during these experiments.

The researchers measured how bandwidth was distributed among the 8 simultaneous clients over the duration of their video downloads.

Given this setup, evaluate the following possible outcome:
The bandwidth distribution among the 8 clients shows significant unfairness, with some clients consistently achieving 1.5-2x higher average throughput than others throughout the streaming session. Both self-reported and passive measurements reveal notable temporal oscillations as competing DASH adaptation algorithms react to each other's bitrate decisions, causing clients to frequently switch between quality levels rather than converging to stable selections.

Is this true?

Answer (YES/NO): NO